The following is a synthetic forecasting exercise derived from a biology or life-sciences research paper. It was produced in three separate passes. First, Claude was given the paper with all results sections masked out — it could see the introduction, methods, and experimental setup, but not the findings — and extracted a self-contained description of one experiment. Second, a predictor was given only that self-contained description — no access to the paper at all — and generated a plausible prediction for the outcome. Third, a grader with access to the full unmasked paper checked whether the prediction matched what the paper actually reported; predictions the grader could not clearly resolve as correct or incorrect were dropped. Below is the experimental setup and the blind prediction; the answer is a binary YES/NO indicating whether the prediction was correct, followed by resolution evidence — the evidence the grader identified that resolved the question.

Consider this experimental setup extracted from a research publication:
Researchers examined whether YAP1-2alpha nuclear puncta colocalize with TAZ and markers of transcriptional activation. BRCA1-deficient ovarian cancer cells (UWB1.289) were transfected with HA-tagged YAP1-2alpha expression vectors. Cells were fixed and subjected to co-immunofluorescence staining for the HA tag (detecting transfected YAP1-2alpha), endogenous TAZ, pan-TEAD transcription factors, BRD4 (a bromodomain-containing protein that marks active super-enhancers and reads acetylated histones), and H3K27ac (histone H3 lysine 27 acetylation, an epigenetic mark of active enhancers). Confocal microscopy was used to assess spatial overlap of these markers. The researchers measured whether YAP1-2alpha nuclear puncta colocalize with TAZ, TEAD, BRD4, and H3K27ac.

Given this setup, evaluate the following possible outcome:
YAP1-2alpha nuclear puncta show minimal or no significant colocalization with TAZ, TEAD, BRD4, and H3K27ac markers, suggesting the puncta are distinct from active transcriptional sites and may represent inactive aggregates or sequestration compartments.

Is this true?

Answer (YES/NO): NO